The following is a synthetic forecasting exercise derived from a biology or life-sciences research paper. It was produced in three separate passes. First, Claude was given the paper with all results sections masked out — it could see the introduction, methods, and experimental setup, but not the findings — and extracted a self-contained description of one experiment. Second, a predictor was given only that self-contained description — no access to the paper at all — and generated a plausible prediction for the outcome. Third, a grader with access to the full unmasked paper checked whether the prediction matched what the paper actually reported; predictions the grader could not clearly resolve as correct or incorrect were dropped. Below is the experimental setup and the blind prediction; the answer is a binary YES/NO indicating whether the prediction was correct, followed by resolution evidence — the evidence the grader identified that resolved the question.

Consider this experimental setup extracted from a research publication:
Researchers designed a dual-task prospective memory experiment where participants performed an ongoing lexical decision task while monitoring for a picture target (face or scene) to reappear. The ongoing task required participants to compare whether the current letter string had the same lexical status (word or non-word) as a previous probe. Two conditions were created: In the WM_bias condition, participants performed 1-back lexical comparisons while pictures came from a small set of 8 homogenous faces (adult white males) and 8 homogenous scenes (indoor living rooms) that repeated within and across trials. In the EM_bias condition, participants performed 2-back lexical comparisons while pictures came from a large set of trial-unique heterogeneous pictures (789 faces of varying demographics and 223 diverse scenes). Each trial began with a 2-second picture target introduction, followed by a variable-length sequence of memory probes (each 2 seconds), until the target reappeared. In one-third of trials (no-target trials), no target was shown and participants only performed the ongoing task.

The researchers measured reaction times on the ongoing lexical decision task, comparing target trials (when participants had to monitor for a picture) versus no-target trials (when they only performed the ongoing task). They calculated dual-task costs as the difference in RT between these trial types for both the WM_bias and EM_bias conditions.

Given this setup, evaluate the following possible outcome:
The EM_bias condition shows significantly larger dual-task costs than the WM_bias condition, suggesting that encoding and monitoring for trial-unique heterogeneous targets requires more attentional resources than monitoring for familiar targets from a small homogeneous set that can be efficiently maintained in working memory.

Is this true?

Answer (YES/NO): NO